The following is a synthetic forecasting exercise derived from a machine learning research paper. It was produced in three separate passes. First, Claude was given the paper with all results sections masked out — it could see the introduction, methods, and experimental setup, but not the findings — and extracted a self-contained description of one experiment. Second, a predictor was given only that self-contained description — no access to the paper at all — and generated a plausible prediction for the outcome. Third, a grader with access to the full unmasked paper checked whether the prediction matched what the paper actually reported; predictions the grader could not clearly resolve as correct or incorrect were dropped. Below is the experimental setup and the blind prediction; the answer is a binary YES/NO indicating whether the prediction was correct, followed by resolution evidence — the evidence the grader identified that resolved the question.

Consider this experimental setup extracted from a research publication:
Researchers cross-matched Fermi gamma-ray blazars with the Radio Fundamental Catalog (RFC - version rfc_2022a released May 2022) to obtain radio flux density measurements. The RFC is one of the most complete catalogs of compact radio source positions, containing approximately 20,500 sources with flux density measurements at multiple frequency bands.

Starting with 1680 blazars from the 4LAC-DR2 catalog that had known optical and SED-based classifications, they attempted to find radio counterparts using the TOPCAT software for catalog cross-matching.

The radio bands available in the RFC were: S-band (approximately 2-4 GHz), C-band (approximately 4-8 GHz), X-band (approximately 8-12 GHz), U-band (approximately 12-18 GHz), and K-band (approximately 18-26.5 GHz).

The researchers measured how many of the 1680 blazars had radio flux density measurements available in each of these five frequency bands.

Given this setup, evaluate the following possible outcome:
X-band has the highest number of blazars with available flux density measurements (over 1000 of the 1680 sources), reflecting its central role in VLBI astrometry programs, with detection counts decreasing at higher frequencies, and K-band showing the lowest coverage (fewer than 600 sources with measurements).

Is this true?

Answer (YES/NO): NO